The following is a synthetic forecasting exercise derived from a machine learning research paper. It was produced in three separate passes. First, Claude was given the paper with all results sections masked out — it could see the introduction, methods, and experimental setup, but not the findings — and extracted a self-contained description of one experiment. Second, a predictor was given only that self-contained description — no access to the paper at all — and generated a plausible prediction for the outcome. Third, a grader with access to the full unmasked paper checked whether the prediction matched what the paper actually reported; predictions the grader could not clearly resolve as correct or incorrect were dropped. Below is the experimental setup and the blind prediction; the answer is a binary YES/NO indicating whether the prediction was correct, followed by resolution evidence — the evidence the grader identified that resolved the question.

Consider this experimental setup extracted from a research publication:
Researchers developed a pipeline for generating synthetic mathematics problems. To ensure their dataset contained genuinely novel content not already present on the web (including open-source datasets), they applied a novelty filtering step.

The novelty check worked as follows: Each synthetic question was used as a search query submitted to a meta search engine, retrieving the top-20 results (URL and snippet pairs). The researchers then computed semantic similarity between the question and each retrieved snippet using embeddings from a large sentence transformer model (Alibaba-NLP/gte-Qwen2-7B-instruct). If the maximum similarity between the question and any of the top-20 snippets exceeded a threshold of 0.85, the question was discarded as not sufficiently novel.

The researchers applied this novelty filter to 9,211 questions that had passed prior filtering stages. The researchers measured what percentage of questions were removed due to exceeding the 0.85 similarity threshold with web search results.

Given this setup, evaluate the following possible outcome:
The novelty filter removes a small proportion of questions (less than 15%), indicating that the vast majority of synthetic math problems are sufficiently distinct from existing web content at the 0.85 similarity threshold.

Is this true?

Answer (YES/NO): YES